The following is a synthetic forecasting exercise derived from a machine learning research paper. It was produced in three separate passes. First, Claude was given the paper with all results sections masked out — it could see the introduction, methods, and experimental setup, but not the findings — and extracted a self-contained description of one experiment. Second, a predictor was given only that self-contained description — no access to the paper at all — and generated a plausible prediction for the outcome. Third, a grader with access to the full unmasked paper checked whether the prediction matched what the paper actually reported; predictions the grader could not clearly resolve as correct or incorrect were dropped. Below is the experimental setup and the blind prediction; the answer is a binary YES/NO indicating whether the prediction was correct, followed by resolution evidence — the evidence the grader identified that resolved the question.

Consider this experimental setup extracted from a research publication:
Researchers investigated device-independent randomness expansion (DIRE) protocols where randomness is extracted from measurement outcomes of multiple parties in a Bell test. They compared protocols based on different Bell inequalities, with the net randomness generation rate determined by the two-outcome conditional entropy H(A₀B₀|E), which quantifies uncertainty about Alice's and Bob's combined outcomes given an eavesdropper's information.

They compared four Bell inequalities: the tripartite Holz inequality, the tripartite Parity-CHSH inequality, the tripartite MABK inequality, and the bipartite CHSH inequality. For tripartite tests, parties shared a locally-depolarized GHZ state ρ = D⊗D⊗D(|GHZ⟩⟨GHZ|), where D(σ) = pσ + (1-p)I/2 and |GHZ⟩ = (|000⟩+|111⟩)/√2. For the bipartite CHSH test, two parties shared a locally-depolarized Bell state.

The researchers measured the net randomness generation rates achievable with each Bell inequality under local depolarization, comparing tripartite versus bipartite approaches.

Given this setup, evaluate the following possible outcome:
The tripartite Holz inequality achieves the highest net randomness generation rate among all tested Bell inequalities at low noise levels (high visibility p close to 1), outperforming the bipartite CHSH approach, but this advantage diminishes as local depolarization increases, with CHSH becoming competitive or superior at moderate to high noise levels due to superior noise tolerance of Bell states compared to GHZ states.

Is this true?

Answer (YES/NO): NO